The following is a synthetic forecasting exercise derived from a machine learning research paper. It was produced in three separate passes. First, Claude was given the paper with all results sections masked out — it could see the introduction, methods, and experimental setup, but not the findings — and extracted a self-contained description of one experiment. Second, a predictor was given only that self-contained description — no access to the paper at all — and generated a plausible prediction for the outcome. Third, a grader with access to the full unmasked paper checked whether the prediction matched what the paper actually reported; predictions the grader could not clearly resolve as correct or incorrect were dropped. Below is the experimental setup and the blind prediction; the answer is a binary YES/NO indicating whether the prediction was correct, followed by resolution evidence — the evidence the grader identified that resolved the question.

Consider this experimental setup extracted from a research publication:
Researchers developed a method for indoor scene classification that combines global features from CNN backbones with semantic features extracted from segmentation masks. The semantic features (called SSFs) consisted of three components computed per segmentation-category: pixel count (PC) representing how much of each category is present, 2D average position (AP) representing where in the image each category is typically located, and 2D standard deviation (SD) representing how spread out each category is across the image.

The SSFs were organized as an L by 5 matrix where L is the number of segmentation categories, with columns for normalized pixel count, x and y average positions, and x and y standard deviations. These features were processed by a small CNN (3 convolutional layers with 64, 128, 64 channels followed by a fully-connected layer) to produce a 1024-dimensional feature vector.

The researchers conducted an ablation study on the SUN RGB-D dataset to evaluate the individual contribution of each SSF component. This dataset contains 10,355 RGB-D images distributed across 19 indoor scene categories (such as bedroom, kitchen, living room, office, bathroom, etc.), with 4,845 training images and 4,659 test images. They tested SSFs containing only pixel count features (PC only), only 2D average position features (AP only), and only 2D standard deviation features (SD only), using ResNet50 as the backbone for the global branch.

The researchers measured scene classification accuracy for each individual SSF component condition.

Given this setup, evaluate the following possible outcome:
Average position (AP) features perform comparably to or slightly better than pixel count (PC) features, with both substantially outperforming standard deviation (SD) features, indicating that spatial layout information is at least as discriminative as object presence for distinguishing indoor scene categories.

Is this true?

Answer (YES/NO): NO